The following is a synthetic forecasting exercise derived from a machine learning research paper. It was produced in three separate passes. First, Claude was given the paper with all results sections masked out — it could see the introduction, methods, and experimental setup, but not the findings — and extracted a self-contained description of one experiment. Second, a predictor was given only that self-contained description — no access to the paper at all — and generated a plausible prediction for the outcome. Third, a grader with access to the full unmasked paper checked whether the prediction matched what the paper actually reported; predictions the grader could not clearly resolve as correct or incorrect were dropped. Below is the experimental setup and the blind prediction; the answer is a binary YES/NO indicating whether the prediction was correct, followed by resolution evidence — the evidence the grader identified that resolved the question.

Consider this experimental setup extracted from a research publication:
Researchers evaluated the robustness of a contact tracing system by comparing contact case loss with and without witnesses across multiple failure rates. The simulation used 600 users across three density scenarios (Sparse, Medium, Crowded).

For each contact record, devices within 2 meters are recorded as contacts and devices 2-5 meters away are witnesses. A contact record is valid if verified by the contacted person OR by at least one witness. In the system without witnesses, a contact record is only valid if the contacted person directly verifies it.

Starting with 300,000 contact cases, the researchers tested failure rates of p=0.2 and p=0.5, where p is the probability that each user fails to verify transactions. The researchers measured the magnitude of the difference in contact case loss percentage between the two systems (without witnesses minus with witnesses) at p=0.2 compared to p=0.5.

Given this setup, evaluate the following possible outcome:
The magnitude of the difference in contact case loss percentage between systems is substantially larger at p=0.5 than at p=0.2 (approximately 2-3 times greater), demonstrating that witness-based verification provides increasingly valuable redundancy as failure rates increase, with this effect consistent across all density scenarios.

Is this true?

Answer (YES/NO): NO